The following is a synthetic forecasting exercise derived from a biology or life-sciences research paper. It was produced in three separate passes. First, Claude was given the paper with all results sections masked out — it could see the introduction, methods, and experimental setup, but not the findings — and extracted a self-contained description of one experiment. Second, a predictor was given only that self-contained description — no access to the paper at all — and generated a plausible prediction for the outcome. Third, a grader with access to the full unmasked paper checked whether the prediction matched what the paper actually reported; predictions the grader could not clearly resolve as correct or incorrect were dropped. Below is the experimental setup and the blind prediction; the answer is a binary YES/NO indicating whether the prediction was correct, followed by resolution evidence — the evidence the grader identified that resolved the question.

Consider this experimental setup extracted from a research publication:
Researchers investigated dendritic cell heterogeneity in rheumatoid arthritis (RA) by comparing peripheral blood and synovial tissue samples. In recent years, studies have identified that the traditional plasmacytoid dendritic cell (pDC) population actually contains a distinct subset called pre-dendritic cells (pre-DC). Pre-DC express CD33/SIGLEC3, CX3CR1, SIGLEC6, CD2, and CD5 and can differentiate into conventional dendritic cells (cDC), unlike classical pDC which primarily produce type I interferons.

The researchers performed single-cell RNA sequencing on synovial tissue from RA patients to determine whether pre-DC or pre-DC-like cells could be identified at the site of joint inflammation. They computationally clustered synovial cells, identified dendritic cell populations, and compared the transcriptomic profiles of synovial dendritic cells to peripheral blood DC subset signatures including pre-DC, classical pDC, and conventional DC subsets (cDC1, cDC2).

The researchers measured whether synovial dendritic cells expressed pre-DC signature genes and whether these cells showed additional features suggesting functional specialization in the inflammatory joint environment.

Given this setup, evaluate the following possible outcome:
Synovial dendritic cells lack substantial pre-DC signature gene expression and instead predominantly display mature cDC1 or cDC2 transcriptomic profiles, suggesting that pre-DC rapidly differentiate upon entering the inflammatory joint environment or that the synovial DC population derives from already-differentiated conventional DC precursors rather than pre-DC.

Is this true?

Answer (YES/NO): NO